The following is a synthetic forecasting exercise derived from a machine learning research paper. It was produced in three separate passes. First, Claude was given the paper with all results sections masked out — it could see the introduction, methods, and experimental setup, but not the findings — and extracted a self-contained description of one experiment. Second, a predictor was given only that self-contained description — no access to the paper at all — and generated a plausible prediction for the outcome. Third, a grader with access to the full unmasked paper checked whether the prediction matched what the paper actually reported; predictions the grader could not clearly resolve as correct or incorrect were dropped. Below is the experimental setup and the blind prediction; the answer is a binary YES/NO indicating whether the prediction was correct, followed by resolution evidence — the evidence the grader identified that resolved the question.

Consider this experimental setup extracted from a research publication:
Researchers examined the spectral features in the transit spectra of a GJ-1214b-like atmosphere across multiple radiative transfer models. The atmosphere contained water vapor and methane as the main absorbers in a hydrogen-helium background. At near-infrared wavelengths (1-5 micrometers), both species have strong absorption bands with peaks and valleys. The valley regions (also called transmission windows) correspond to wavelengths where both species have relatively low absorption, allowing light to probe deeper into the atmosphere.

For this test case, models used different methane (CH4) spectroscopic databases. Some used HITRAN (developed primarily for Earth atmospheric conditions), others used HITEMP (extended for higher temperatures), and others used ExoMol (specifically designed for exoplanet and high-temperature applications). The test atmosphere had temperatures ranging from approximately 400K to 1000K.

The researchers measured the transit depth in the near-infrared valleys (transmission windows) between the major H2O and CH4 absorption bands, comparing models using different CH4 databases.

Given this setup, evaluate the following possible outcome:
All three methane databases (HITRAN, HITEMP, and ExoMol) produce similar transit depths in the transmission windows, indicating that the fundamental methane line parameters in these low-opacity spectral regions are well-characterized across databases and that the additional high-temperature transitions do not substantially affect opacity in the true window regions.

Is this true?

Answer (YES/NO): NO